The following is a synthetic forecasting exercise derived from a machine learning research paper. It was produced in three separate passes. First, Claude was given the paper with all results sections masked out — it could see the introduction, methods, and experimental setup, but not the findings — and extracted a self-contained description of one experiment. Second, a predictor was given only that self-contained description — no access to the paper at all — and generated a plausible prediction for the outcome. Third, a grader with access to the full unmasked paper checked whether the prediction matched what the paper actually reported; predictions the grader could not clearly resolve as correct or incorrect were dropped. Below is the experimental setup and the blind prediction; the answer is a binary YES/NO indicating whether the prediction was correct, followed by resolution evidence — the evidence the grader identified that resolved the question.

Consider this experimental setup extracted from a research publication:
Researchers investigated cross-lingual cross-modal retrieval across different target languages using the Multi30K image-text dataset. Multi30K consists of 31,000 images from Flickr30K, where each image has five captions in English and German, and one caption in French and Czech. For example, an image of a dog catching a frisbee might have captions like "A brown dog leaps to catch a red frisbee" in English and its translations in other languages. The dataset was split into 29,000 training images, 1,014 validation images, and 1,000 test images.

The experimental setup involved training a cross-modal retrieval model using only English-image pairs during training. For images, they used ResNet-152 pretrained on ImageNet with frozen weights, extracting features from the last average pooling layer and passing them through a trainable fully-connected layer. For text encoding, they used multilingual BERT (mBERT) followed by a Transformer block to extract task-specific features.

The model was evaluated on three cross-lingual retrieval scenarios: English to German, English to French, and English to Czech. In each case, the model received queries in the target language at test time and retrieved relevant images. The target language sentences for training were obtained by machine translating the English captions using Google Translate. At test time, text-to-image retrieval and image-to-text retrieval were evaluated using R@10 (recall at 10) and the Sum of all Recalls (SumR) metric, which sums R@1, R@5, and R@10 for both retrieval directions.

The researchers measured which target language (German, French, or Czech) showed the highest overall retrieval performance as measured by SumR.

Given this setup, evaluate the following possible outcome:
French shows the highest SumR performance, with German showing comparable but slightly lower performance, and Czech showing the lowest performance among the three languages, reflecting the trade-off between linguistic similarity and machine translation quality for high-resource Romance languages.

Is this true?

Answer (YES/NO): NO